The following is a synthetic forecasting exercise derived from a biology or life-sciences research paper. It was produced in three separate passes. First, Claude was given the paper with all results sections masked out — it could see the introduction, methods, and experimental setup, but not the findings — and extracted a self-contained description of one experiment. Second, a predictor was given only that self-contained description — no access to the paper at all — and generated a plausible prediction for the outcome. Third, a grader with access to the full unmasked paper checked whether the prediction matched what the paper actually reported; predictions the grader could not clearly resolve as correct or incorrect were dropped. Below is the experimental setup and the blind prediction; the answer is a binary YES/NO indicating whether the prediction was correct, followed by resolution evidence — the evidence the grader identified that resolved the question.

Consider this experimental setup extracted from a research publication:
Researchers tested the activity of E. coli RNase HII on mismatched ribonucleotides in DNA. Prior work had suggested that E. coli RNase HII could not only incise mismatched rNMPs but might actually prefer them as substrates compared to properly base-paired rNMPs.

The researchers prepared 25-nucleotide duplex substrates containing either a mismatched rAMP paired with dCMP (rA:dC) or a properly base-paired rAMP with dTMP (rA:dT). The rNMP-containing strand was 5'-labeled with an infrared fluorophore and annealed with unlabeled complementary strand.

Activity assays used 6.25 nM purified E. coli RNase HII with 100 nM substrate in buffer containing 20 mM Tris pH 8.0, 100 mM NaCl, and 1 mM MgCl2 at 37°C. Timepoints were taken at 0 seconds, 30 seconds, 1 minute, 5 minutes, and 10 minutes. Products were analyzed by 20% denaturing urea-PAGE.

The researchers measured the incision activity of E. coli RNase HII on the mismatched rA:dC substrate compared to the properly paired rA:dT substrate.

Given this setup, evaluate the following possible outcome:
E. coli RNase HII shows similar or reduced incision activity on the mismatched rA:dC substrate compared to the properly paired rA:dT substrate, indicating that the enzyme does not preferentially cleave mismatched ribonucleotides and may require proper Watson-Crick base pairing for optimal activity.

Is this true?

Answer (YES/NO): NO